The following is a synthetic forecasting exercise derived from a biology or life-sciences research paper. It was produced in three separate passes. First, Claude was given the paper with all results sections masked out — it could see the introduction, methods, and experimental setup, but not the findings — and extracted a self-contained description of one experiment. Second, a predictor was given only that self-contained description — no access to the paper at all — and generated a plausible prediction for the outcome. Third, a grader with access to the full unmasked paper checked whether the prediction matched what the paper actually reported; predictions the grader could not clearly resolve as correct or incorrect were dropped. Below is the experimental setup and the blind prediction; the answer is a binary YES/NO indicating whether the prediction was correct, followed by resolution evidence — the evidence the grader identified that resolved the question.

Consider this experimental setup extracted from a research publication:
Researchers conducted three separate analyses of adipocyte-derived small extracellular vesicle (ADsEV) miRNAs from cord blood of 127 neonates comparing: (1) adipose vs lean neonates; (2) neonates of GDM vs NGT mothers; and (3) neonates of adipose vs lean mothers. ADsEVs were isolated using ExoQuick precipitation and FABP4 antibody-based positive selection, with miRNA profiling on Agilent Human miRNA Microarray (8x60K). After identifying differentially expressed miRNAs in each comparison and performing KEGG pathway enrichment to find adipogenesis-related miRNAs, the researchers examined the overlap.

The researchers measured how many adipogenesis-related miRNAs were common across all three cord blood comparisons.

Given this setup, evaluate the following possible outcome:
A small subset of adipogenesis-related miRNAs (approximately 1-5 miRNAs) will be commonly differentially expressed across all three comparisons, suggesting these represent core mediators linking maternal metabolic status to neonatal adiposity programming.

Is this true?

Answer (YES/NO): YES